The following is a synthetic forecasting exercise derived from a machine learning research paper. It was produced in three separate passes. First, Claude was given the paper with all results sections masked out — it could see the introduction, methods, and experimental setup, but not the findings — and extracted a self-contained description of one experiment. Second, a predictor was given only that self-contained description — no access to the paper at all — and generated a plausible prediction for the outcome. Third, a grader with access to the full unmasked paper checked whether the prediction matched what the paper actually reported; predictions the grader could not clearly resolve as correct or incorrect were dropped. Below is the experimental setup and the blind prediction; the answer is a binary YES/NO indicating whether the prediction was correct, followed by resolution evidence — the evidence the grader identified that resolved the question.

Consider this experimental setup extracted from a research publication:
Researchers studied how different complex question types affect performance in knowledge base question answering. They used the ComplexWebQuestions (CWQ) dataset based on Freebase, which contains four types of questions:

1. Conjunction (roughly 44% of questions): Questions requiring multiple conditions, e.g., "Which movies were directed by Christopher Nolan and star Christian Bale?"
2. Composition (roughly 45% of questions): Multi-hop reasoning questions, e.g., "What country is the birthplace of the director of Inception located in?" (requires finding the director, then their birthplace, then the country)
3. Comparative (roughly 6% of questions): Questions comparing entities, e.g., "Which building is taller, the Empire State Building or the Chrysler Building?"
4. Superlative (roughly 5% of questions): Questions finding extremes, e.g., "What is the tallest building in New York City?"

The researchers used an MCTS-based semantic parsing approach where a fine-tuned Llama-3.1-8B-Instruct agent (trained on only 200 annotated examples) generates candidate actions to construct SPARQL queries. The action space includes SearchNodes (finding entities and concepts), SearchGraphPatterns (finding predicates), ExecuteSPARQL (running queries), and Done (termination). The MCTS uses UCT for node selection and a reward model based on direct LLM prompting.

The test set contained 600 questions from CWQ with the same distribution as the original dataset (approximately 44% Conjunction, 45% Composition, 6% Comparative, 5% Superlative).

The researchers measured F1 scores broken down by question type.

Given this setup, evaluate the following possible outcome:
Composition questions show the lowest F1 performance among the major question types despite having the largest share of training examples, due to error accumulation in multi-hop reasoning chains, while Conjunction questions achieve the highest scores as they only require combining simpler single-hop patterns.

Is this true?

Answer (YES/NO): NO